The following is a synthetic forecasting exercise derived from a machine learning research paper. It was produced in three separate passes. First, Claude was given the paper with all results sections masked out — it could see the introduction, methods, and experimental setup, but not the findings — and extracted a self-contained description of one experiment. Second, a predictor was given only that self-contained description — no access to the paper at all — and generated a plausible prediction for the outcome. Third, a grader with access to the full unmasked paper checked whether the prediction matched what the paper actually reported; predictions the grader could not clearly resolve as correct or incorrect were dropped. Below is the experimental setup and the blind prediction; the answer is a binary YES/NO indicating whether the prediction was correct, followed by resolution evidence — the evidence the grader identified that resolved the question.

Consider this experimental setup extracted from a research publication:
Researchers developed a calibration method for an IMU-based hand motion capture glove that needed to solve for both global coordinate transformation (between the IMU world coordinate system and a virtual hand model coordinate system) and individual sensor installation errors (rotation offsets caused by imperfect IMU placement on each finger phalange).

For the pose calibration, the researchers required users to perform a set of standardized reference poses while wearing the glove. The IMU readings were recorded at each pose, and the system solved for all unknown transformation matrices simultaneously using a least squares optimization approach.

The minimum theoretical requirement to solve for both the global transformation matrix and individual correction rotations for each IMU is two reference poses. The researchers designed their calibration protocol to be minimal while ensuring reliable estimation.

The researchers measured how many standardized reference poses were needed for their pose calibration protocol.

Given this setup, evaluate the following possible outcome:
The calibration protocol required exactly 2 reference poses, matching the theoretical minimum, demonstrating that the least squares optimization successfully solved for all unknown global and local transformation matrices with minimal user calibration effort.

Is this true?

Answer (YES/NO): NO